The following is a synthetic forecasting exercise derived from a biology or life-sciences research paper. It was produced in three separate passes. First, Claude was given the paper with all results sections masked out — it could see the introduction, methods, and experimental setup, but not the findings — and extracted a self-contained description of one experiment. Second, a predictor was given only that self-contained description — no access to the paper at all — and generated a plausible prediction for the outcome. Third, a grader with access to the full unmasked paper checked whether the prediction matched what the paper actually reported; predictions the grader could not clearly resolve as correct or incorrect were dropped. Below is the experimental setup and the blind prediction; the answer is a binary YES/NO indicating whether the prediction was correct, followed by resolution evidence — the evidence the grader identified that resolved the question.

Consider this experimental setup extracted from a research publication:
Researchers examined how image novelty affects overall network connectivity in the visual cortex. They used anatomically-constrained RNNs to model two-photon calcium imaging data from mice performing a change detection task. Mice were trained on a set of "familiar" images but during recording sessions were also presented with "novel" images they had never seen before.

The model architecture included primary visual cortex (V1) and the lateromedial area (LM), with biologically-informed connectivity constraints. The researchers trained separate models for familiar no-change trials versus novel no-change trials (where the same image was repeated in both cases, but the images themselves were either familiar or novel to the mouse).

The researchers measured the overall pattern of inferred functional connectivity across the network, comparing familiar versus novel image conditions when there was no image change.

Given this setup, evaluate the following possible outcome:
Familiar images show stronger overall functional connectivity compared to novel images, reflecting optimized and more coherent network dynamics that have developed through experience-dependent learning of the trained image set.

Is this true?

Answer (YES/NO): NO